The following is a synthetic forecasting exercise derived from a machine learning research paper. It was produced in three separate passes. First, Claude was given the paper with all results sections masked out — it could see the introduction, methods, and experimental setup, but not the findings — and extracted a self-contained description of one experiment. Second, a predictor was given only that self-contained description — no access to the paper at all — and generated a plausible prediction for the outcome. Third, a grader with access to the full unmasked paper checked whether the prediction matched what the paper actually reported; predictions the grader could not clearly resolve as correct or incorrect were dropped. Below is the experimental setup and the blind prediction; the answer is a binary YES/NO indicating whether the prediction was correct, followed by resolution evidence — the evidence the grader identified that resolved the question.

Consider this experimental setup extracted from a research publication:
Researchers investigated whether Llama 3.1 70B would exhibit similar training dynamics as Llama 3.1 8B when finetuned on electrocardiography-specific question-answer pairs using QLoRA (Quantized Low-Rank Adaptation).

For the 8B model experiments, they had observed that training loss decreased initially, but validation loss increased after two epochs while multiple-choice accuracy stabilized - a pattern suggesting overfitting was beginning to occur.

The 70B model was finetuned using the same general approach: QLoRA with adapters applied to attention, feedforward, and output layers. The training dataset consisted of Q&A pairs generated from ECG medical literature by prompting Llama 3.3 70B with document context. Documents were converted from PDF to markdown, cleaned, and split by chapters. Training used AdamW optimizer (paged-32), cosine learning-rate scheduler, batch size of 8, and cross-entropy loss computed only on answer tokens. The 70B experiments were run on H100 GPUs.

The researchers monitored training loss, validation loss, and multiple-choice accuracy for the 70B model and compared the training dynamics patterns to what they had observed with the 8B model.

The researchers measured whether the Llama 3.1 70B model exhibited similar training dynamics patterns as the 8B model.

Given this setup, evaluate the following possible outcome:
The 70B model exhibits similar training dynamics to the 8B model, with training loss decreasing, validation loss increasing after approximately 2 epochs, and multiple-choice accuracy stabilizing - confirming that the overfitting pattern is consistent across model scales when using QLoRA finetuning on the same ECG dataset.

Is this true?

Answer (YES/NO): YES